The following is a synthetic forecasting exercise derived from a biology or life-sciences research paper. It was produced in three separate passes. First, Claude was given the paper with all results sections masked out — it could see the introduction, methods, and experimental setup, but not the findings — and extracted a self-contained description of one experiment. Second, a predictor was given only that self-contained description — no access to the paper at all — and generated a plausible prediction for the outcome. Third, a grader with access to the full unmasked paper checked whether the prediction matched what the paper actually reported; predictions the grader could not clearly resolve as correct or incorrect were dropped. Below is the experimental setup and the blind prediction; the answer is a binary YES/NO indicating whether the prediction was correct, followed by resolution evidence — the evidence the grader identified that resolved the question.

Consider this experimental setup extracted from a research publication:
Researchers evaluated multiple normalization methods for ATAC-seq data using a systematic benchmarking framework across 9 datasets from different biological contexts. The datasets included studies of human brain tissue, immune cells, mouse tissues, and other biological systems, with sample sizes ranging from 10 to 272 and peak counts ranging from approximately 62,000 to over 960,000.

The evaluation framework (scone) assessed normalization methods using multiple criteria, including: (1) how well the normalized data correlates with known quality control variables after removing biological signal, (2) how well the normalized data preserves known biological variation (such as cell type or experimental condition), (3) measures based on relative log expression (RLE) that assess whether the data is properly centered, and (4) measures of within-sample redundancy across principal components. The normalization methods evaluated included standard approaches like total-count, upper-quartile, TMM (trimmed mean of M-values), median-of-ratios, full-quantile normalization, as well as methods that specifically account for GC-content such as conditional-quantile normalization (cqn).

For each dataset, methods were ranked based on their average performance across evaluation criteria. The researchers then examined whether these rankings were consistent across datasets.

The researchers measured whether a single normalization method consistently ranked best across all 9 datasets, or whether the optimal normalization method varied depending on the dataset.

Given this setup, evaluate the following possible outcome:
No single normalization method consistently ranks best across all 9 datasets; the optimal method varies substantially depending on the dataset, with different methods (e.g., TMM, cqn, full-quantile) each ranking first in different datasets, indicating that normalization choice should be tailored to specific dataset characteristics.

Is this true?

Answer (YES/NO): NO